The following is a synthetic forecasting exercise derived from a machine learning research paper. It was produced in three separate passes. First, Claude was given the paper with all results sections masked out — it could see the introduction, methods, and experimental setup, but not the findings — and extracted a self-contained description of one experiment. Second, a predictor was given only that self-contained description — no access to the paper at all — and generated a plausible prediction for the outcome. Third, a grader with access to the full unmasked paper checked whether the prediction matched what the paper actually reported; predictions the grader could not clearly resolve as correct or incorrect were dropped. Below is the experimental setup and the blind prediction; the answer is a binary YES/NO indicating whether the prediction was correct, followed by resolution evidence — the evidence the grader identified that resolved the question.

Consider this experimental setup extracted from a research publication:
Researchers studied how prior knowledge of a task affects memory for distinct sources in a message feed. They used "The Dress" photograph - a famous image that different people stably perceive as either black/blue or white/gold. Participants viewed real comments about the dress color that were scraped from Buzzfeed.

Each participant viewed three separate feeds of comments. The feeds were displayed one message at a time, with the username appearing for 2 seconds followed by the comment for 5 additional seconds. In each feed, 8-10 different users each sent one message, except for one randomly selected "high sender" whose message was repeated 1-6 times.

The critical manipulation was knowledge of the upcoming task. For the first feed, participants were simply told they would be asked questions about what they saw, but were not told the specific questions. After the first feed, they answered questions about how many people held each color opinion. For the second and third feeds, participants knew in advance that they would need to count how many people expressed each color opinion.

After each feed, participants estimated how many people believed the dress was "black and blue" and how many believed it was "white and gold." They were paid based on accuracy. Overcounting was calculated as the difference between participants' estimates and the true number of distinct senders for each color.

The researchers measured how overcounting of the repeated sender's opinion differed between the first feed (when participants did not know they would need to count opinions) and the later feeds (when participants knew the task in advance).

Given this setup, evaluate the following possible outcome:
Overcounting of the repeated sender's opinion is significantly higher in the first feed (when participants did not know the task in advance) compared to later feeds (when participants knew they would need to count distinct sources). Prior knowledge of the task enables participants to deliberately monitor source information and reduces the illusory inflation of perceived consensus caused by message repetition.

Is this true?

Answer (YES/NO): YES